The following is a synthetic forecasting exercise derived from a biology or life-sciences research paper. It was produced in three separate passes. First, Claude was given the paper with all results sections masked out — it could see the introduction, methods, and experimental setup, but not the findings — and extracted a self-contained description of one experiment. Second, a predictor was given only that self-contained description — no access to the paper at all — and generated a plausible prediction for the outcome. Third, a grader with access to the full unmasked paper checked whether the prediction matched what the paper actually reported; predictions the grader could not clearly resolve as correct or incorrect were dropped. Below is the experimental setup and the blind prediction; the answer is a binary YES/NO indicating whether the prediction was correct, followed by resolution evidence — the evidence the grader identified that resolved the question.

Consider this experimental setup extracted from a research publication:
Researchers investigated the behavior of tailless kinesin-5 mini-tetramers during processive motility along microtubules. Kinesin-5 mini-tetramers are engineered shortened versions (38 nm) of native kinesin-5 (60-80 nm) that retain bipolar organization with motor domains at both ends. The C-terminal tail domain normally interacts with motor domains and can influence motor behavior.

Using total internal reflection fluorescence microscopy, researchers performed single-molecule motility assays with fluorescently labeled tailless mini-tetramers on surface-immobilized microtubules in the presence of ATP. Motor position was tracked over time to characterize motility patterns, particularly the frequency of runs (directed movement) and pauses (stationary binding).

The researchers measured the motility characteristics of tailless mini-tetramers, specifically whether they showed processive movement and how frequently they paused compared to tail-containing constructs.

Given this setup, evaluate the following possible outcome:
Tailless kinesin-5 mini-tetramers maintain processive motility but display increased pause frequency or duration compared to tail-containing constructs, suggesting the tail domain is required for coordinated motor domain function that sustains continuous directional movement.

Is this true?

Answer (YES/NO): NO